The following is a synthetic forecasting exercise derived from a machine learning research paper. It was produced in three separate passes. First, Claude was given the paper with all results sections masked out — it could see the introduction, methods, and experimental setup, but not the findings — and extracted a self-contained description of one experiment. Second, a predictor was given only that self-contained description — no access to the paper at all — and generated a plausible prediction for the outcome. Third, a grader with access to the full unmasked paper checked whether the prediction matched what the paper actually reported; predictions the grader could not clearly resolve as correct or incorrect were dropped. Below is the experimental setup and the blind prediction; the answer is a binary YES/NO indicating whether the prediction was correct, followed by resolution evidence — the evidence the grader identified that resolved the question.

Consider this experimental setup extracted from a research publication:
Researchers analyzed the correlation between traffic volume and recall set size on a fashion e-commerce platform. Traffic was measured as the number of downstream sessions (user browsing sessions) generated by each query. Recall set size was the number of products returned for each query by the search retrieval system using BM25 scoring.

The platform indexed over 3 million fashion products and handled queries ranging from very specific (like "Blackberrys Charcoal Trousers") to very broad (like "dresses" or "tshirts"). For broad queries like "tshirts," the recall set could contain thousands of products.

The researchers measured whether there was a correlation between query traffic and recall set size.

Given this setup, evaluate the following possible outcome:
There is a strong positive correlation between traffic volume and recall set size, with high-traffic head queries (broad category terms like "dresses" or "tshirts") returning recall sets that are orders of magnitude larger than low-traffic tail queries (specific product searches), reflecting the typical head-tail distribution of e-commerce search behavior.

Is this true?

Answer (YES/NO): YES